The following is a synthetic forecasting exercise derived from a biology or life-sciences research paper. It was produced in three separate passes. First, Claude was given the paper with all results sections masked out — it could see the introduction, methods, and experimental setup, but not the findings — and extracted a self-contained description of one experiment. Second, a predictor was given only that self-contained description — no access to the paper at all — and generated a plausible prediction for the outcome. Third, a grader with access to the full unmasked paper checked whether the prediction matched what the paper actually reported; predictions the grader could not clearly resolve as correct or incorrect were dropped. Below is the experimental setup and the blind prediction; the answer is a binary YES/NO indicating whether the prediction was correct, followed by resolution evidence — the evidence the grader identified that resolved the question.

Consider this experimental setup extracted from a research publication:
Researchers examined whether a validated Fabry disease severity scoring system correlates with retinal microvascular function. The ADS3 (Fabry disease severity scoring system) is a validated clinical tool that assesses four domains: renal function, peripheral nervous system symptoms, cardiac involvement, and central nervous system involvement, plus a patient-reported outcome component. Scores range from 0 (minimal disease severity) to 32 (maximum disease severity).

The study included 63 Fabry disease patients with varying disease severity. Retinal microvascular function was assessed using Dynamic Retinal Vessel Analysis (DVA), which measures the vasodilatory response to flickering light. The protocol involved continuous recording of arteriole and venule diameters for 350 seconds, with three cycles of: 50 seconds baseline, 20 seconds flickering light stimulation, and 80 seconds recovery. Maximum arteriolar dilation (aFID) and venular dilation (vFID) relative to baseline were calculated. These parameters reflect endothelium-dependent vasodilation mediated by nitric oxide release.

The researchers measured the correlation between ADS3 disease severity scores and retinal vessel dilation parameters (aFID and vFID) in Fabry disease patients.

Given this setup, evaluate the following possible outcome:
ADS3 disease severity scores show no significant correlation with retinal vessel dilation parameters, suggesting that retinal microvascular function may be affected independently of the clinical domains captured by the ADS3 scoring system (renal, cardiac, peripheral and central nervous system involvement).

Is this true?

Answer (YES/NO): YES